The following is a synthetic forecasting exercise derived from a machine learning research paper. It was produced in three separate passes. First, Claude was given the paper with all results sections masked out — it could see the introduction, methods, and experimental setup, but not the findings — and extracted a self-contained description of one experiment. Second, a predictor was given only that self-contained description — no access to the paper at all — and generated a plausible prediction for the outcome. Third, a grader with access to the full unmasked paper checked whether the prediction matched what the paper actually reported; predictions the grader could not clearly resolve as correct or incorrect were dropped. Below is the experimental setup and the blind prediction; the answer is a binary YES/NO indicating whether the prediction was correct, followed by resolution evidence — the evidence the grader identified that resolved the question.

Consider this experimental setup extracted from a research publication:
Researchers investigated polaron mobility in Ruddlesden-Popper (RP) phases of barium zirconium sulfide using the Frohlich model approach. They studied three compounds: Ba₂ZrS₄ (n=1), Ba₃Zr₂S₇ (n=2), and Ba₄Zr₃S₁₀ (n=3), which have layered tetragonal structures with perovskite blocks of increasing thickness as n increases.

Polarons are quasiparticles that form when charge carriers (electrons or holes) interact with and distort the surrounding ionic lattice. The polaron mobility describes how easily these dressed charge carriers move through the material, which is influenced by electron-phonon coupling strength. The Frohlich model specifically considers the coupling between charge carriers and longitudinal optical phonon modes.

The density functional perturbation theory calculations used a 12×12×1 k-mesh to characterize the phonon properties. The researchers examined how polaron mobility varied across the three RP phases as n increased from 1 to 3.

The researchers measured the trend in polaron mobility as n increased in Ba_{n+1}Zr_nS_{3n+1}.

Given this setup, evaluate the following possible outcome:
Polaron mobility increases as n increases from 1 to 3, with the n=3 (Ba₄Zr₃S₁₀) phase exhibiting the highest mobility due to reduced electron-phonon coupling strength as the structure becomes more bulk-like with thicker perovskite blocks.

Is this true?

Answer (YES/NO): NO